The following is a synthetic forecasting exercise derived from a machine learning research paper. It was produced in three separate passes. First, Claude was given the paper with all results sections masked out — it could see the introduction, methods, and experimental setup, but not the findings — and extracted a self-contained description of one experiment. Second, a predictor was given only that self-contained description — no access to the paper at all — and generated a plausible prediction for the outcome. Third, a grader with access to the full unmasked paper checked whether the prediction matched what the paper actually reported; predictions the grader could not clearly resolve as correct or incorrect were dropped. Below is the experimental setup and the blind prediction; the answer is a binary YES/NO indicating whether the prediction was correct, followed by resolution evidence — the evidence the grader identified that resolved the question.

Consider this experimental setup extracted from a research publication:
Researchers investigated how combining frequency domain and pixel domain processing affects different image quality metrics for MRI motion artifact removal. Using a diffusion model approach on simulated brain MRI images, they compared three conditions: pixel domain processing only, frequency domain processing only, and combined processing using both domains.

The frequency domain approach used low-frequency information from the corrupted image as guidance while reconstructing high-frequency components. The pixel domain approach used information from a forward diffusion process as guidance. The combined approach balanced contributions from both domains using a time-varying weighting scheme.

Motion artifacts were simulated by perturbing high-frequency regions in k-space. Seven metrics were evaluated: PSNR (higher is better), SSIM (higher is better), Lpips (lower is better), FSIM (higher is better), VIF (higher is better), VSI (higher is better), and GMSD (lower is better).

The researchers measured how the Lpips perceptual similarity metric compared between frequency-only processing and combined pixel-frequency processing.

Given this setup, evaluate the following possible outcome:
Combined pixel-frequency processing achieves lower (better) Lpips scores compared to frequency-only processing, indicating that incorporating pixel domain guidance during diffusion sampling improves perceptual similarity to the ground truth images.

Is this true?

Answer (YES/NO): YES